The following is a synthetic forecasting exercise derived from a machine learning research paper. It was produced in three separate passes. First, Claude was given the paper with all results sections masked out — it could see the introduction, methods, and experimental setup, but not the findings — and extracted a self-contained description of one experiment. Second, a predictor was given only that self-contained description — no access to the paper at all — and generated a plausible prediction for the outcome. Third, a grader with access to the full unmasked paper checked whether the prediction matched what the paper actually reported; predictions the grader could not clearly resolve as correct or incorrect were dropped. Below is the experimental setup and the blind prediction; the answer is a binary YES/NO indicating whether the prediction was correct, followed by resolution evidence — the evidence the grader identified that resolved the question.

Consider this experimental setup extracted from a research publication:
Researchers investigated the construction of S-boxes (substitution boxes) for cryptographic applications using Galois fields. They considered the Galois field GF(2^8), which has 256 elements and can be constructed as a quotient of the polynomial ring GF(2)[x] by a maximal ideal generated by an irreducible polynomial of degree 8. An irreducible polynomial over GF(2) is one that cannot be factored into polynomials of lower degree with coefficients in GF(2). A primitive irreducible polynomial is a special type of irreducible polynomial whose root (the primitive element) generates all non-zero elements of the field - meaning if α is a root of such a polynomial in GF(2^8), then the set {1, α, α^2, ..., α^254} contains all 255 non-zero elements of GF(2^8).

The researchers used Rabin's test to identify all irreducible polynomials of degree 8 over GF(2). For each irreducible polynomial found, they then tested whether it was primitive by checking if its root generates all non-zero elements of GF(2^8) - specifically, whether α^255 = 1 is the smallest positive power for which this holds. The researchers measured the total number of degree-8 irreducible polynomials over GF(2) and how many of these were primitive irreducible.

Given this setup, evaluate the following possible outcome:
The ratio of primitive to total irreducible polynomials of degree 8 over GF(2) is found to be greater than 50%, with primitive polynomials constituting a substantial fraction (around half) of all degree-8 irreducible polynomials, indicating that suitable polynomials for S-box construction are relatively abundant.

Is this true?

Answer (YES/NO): YES